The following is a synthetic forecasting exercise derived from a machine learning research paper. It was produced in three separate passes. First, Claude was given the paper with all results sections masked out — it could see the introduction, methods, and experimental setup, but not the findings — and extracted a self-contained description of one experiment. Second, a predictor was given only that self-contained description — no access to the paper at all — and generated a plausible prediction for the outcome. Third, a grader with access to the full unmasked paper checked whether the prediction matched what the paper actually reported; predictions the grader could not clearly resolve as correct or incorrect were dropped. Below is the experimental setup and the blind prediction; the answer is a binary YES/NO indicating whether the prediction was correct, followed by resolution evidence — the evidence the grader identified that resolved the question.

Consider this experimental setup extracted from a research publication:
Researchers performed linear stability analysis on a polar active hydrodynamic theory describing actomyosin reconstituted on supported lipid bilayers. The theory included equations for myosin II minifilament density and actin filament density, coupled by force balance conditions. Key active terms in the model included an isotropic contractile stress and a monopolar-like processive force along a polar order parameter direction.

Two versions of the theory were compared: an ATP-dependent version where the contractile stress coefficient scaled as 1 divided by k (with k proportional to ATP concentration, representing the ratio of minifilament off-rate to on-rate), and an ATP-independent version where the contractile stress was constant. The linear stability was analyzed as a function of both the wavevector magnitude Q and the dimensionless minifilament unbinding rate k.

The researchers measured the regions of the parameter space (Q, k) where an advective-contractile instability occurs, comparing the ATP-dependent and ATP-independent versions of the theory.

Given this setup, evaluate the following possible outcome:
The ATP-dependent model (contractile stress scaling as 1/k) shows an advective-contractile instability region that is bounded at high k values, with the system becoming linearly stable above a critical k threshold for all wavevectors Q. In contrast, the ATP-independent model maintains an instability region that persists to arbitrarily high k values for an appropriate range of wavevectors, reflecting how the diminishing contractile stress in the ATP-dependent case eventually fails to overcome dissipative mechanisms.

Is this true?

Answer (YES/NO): NO